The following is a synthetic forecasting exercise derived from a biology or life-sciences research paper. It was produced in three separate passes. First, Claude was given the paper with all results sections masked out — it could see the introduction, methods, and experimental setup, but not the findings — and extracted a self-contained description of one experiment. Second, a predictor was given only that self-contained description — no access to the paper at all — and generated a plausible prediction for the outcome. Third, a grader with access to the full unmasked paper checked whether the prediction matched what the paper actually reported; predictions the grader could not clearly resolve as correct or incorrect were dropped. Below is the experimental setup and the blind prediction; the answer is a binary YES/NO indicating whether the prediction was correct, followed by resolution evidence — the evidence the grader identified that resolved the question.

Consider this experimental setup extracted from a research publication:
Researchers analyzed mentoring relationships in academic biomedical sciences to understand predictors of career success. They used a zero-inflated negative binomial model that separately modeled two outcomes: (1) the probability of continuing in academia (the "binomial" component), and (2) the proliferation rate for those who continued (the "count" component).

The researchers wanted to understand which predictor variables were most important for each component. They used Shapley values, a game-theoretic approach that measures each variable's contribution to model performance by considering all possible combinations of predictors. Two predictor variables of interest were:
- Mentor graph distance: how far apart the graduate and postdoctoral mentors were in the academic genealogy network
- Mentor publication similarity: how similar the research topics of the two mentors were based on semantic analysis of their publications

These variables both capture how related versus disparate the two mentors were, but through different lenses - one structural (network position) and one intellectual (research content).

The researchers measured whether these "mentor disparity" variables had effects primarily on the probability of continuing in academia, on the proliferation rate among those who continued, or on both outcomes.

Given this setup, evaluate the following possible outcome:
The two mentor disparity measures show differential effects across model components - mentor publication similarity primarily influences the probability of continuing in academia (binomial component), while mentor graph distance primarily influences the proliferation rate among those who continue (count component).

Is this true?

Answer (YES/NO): NO